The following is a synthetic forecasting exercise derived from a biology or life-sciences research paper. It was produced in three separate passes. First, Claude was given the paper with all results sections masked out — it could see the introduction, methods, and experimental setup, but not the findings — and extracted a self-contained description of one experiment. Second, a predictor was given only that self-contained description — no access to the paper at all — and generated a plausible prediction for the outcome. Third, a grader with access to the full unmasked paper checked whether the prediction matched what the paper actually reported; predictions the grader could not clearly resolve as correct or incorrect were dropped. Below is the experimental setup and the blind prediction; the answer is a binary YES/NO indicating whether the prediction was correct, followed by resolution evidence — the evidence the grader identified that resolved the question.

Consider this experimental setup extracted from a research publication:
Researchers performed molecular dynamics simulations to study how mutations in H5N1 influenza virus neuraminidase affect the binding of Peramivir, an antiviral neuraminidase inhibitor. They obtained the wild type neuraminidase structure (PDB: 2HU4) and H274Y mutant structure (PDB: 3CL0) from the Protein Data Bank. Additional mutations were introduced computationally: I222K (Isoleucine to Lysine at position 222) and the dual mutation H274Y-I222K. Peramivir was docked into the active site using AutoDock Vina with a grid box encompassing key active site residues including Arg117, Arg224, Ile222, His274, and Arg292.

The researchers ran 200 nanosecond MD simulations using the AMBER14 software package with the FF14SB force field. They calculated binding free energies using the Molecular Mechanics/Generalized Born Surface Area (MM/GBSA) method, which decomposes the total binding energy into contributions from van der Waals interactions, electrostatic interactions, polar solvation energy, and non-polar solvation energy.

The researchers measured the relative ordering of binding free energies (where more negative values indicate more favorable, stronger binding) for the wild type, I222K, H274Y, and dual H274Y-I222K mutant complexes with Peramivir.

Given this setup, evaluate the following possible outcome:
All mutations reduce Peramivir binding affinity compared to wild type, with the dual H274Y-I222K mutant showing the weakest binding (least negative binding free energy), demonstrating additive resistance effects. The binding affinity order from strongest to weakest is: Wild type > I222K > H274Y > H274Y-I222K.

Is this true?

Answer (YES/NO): YES